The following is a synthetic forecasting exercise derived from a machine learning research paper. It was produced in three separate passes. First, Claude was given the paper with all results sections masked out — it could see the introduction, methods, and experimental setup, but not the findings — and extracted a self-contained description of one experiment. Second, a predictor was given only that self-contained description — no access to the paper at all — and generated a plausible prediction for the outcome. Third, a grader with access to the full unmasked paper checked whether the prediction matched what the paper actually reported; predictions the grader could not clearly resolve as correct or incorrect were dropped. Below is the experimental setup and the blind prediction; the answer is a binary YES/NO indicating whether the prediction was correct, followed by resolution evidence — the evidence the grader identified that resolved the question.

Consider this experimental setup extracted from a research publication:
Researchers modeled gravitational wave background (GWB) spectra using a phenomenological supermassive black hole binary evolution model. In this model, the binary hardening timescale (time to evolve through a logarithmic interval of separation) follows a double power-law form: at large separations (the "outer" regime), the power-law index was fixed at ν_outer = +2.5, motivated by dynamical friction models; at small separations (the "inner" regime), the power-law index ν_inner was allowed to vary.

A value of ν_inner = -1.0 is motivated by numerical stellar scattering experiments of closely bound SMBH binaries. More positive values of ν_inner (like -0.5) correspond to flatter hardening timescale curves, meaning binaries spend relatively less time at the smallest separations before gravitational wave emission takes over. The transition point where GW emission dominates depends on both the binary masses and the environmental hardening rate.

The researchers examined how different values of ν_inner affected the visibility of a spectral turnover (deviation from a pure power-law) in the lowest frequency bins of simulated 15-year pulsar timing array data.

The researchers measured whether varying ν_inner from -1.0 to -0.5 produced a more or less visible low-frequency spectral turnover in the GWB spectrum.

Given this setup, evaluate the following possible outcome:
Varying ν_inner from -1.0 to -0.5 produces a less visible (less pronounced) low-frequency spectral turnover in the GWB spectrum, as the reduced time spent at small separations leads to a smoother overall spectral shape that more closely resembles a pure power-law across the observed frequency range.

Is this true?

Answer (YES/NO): NO